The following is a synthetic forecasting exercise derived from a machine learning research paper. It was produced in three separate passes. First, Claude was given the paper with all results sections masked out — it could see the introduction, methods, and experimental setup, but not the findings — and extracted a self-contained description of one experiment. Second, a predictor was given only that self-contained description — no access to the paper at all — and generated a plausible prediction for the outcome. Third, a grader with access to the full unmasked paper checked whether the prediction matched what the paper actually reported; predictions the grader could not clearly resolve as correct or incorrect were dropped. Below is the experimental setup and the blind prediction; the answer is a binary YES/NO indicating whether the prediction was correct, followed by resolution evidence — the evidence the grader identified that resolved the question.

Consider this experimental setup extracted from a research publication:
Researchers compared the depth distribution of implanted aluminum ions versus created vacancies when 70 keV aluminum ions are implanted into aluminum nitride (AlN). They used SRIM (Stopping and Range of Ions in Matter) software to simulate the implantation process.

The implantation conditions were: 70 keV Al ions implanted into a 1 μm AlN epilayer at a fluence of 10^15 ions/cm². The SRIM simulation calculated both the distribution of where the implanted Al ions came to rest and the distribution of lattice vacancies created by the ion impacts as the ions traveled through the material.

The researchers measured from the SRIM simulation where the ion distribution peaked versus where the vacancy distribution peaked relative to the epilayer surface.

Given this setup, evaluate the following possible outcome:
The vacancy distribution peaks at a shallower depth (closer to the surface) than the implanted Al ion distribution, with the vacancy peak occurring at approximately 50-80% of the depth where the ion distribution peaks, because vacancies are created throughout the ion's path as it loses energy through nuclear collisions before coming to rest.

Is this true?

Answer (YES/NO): YES